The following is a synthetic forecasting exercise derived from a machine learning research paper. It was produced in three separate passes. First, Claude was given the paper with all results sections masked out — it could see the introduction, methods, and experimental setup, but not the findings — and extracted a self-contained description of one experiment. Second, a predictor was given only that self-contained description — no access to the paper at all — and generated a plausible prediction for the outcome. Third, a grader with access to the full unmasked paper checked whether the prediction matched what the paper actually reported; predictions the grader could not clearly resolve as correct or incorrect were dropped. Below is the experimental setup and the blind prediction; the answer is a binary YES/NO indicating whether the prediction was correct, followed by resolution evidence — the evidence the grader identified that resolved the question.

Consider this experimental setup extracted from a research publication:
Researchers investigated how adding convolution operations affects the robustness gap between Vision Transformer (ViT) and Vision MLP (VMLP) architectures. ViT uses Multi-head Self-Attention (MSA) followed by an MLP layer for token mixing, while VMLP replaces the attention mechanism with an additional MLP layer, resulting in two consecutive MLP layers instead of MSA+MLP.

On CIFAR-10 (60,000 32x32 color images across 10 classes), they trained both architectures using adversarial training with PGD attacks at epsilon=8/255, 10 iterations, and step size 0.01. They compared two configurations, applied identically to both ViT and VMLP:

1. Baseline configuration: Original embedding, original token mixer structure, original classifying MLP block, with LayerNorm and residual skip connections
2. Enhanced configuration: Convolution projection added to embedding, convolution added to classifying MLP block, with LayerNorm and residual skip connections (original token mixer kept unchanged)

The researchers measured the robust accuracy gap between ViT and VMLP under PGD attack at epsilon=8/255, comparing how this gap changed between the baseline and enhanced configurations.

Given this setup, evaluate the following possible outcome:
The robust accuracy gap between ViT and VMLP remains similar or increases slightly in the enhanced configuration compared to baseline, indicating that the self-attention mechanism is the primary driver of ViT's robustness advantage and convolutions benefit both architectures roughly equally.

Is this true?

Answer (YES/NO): NO